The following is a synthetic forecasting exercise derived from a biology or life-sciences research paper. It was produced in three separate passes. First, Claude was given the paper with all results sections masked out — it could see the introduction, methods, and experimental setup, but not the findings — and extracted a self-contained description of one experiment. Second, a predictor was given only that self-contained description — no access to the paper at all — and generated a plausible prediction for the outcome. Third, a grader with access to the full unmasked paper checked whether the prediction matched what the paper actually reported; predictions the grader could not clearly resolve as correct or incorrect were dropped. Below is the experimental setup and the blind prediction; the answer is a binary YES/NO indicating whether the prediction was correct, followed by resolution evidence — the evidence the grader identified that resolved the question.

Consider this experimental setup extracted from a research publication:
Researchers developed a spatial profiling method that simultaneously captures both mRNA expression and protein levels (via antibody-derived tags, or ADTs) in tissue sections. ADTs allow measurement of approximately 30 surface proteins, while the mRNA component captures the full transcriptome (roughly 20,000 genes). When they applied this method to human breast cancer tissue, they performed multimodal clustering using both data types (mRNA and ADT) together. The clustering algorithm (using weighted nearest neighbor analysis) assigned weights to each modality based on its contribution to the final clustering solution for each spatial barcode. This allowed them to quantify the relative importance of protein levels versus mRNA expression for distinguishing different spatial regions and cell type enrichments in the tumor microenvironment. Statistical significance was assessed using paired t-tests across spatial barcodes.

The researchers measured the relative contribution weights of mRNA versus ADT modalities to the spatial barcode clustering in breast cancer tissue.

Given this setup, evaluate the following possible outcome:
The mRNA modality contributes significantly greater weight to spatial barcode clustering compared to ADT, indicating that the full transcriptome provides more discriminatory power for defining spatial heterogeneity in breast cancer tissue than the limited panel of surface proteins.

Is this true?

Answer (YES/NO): NO